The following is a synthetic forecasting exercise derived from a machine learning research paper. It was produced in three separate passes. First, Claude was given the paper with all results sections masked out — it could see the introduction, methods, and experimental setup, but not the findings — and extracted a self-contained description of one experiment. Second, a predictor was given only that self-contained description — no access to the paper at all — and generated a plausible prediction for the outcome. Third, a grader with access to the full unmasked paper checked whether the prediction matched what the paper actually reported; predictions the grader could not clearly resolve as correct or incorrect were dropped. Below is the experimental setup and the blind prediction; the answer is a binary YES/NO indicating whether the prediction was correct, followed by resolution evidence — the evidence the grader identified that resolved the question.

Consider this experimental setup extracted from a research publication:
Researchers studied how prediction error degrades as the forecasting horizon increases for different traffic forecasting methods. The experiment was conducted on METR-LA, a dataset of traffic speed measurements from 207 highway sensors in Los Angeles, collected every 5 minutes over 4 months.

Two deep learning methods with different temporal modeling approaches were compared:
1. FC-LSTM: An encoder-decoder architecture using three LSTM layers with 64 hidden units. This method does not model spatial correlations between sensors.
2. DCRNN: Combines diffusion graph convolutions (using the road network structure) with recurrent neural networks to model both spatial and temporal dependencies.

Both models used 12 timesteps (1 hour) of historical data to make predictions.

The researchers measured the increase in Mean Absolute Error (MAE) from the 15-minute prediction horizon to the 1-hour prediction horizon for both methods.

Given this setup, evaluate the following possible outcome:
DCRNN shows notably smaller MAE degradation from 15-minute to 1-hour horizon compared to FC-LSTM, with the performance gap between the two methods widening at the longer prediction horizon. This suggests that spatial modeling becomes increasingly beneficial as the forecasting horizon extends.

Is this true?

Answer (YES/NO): YES